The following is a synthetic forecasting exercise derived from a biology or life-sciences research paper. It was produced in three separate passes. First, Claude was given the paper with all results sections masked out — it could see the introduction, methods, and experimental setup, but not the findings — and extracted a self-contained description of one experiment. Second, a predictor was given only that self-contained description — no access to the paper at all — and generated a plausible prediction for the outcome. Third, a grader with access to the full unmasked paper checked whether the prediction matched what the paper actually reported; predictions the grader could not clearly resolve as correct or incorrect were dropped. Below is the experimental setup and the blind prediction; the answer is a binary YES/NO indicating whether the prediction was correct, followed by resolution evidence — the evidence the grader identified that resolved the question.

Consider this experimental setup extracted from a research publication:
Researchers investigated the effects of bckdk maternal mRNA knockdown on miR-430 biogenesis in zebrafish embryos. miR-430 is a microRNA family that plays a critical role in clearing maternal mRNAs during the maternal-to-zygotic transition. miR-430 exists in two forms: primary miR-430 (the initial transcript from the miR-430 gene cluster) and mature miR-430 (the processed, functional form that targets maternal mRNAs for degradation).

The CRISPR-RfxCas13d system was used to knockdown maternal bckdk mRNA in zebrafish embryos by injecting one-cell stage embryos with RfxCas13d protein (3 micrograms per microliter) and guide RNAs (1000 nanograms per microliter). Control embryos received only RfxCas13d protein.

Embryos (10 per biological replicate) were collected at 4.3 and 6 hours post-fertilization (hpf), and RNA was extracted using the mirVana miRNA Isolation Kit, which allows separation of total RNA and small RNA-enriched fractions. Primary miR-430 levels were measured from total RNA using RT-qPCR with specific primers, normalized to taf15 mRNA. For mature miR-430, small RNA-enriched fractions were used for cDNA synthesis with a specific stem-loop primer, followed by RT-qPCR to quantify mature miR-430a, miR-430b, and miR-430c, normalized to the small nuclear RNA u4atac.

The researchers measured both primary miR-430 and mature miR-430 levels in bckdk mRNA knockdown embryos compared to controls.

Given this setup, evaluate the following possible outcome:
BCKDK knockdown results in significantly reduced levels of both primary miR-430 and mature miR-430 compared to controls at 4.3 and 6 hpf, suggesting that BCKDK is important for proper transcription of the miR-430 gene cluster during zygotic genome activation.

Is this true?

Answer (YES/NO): NO